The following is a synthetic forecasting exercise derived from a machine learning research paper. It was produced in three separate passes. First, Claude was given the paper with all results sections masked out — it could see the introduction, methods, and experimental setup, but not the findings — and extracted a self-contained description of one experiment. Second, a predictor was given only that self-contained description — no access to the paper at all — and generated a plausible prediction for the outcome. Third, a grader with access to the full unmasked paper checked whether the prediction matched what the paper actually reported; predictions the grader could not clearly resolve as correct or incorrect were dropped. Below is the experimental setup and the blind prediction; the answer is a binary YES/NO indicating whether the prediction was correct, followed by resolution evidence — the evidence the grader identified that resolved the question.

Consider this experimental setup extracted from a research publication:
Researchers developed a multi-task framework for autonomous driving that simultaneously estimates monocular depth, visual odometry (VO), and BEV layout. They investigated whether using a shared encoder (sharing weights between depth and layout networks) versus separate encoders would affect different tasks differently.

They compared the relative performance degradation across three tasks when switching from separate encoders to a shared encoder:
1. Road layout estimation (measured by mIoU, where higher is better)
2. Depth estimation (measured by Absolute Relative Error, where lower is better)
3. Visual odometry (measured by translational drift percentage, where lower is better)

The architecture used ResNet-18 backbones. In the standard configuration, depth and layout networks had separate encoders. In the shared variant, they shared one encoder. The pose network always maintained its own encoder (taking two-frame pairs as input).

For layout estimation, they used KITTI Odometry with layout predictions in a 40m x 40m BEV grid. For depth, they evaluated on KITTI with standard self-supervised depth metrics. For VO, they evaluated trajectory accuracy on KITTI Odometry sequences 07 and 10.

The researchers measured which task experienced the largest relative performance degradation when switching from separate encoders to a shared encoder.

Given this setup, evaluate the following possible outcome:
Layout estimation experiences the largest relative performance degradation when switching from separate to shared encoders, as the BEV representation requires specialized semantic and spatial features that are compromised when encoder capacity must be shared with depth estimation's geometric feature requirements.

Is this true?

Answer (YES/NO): NO